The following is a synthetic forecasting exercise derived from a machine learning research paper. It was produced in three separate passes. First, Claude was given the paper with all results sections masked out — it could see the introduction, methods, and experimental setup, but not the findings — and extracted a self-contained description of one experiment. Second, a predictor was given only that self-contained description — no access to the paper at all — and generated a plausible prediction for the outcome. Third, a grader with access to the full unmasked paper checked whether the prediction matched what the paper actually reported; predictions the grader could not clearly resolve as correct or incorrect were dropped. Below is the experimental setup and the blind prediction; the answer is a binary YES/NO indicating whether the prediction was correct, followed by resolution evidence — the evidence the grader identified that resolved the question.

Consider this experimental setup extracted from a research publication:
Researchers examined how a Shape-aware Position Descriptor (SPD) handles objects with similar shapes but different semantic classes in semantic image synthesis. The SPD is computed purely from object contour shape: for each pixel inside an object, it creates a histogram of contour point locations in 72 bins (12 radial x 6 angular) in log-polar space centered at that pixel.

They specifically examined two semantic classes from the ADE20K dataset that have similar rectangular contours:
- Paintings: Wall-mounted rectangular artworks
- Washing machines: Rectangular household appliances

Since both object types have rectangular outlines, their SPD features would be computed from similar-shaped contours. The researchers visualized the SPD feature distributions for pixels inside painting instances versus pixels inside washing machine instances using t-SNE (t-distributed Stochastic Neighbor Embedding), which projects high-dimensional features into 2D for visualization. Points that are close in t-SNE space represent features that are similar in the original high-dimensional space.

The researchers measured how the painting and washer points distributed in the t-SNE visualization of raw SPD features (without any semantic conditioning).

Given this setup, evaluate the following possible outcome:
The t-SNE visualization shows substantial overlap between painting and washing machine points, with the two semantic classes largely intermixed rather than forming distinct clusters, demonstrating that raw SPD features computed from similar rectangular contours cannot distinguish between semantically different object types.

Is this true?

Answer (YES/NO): YES